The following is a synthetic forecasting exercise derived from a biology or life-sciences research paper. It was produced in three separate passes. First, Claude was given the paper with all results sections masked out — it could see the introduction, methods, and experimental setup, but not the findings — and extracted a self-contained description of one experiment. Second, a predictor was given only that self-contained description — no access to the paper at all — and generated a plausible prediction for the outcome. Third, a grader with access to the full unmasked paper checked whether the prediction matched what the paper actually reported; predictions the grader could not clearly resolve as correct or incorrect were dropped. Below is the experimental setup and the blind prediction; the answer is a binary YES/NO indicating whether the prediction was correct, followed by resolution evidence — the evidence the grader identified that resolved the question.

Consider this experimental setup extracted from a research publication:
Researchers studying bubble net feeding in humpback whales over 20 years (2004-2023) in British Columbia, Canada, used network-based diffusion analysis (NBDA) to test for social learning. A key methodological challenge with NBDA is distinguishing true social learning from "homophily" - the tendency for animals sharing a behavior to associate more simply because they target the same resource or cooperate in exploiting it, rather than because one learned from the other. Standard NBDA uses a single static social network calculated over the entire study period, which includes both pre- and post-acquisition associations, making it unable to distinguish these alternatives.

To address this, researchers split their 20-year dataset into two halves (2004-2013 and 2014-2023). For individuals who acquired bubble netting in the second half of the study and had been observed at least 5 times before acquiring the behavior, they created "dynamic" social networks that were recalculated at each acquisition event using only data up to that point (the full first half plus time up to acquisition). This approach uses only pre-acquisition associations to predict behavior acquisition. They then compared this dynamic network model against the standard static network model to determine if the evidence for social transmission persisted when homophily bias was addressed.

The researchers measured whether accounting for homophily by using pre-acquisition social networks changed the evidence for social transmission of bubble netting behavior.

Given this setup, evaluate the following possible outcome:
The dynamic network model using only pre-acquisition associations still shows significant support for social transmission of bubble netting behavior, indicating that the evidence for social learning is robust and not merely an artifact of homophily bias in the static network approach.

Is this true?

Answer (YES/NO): NO